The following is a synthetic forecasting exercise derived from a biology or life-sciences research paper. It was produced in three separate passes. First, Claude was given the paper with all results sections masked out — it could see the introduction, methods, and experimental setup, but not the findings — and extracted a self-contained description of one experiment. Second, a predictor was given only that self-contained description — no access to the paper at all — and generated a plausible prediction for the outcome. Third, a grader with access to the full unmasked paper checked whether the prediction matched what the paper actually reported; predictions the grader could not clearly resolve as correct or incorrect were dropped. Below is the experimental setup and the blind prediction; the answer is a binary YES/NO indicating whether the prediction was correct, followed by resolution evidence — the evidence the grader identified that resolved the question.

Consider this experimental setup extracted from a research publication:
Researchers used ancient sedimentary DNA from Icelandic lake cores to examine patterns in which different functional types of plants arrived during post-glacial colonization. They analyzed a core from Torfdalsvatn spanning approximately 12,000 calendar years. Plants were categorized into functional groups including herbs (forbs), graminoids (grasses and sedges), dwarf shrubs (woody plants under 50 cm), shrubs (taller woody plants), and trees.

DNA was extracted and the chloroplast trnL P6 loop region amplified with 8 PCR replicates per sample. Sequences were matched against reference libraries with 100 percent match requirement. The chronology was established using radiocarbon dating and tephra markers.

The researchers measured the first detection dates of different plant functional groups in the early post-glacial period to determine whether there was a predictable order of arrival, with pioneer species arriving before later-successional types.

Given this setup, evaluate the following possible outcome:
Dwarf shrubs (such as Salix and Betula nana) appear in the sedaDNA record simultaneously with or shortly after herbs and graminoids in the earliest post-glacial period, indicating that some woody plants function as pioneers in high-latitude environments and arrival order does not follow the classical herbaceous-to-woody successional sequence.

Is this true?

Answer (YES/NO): NO